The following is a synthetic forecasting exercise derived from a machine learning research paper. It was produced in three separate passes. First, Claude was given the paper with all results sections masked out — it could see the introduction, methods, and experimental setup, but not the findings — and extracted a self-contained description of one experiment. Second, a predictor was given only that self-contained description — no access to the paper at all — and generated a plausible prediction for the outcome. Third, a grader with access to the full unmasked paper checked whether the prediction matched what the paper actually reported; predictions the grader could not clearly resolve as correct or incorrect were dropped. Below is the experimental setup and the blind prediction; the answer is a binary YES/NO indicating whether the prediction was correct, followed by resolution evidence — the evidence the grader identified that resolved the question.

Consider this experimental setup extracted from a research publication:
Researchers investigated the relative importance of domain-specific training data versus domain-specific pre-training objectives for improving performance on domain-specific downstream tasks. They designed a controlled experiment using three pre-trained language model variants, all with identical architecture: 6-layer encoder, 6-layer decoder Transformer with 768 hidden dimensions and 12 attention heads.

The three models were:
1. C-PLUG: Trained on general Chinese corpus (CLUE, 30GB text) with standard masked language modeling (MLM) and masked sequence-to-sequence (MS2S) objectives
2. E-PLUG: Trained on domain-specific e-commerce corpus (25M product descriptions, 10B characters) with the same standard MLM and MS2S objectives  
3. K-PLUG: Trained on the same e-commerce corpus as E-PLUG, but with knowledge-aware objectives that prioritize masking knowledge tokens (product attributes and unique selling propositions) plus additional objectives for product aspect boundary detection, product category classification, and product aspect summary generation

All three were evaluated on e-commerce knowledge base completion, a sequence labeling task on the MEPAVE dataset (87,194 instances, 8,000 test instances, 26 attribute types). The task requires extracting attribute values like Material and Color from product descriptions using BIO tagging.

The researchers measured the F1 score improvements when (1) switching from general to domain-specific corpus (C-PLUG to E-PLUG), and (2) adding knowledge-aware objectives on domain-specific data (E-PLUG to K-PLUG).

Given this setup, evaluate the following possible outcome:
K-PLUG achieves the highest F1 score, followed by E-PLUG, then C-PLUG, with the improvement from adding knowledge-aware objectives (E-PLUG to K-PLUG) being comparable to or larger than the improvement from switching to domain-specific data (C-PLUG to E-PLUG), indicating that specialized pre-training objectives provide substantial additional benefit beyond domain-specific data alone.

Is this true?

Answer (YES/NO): YES